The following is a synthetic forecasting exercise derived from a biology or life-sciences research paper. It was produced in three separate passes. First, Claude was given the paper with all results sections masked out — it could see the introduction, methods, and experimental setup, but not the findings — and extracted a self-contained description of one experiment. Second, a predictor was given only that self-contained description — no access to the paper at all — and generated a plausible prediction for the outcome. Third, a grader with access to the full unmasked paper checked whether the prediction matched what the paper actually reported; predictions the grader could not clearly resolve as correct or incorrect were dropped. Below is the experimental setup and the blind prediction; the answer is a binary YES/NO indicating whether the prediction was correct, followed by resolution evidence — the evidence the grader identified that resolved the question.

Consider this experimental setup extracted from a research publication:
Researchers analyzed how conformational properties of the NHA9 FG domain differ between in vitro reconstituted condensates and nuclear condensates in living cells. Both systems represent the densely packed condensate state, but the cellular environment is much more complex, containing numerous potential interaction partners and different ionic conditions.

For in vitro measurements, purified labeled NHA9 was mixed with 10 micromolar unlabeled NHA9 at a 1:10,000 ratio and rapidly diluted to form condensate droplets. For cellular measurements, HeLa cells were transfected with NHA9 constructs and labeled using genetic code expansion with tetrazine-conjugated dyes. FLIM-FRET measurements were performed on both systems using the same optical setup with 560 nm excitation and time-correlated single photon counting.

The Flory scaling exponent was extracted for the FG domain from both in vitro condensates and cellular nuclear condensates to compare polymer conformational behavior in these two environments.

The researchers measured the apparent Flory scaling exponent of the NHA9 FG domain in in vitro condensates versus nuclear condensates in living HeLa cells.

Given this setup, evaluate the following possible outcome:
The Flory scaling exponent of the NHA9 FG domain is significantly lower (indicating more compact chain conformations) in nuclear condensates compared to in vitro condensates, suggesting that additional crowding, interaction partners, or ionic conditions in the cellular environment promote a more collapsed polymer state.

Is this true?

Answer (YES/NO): NO